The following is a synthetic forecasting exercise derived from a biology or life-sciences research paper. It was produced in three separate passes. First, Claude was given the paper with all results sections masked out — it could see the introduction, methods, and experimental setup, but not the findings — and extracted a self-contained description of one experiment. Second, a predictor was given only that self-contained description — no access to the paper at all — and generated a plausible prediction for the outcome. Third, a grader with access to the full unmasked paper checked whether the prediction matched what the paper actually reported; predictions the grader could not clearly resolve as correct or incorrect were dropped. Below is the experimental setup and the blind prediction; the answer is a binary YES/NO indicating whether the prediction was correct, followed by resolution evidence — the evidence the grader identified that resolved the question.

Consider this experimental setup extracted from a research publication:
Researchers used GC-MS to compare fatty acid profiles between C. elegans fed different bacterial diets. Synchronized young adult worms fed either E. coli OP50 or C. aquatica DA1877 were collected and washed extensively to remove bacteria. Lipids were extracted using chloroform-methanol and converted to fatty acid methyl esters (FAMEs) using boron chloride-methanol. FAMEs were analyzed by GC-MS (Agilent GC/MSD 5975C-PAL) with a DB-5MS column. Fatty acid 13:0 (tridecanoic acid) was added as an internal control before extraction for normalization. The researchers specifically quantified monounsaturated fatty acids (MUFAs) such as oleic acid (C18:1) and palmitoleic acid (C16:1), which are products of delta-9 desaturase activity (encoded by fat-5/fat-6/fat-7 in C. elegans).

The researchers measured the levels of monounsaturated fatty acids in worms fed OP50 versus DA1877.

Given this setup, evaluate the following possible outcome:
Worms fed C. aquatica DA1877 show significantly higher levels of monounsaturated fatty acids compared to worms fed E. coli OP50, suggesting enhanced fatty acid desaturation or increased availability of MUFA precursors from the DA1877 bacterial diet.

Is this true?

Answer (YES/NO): YES